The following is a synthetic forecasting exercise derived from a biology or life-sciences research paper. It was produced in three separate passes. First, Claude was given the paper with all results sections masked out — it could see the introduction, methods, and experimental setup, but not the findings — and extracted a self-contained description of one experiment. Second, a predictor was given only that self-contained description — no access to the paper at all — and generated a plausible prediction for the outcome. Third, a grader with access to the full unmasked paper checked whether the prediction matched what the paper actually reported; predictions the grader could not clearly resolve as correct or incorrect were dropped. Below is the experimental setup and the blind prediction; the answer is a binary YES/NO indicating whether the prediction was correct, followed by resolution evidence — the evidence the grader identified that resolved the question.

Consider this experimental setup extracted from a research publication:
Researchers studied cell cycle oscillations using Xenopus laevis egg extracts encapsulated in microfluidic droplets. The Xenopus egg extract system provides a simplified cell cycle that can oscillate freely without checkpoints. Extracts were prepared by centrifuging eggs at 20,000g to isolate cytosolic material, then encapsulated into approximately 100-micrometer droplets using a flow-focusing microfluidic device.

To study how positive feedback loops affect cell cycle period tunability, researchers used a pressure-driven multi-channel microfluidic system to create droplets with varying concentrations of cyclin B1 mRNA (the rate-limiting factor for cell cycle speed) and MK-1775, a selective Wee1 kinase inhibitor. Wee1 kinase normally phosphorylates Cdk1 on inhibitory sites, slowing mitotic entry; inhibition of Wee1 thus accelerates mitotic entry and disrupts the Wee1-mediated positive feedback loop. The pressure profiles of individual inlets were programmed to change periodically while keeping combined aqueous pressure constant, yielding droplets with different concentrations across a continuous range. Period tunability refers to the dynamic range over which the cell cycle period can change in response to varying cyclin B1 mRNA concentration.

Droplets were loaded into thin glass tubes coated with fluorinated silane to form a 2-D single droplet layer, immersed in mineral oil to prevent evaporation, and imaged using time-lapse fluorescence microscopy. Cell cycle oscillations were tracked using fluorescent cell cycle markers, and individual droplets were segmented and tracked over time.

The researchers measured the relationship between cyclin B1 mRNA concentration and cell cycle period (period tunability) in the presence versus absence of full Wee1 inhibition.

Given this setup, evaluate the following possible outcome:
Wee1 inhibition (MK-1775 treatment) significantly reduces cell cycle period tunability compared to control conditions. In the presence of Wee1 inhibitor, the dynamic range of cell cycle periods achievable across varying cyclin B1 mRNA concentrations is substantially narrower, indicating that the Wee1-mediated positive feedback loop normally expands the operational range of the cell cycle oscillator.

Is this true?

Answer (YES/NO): YES